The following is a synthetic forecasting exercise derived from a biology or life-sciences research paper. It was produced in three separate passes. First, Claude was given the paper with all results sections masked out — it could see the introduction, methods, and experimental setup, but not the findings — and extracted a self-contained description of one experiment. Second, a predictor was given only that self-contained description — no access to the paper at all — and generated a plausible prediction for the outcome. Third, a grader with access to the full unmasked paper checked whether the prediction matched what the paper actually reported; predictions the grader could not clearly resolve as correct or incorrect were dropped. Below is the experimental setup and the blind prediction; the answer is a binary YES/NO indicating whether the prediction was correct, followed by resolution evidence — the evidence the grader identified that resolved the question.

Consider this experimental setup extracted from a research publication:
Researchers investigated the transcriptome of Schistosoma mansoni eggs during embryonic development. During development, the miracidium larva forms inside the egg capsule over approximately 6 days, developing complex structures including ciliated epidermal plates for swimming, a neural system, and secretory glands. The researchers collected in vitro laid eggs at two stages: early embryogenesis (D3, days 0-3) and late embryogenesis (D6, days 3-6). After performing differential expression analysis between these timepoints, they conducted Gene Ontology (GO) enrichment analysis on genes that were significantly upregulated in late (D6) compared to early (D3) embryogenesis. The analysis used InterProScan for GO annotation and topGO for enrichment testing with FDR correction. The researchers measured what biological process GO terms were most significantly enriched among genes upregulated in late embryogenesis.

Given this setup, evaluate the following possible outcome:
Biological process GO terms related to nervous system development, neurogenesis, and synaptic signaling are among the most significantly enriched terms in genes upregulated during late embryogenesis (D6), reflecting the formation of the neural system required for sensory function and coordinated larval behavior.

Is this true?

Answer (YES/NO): NO